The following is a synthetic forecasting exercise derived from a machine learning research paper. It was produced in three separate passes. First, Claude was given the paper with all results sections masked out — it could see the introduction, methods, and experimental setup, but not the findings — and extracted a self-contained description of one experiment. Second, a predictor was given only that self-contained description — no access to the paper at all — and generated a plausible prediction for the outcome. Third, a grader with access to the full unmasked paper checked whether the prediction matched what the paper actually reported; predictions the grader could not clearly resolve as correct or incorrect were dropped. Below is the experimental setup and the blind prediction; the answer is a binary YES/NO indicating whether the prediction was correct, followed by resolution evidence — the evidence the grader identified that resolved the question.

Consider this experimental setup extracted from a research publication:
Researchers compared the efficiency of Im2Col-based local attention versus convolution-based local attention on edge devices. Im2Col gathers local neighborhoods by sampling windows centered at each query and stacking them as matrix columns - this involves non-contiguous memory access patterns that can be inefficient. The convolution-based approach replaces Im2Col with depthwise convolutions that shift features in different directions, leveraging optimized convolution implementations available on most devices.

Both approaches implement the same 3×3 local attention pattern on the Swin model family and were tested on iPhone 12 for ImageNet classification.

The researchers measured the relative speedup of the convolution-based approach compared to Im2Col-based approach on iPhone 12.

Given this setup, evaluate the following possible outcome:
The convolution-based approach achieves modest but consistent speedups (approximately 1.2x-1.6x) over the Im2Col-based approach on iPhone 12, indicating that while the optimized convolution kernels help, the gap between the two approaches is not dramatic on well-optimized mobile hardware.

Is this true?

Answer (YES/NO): NO